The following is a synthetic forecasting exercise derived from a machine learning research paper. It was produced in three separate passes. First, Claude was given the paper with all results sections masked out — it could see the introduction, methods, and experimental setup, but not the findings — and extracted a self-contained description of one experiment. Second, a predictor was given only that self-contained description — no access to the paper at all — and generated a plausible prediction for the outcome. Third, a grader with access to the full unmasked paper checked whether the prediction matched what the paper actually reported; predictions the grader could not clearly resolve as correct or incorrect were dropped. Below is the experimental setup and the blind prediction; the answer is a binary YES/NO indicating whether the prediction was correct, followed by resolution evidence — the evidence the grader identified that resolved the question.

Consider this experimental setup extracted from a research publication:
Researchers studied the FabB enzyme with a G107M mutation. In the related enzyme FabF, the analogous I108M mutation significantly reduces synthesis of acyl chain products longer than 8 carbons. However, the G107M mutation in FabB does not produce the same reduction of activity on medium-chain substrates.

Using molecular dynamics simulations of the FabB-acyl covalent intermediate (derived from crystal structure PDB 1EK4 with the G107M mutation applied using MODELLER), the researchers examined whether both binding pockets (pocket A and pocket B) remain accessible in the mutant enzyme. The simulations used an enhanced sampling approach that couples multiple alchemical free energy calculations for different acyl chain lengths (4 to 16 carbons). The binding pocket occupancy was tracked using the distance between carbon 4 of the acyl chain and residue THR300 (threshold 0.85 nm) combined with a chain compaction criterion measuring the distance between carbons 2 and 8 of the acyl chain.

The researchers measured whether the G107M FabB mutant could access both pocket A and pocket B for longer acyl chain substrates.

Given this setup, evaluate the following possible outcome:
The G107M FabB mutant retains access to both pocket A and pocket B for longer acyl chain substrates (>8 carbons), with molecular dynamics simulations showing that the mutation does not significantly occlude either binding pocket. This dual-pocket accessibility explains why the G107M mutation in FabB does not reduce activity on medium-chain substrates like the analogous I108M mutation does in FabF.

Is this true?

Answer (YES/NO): NO